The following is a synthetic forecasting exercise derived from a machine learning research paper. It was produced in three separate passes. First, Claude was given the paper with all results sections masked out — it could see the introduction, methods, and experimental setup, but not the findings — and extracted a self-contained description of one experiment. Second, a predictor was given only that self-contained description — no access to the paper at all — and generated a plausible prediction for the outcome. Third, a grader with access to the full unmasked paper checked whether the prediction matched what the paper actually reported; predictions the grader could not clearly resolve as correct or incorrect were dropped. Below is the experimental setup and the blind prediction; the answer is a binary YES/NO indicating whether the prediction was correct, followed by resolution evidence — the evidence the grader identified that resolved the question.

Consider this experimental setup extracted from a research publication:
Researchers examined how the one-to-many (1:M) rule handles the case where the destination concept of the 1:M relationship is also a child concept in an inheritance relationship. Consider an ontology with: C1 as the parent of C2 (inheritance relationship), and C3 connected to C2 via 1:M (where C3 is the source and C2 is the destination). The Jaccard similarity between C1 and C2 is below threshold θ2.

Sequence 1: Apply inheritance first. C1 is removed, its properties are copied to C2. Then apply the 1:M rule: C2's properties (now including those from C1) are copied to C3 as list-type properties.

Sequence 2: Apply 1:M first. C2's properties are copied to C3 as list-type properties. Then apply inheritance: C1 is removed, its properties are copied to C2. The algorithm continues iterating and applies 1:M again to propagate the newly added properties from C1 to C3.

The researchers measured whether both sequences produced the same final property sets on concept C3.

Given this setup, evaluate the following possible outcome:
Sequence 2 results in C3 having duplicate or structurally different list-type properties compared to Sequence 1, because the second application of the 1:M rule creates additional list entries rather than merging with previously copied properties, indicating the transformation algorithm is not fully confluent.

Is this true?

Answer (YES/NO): NO